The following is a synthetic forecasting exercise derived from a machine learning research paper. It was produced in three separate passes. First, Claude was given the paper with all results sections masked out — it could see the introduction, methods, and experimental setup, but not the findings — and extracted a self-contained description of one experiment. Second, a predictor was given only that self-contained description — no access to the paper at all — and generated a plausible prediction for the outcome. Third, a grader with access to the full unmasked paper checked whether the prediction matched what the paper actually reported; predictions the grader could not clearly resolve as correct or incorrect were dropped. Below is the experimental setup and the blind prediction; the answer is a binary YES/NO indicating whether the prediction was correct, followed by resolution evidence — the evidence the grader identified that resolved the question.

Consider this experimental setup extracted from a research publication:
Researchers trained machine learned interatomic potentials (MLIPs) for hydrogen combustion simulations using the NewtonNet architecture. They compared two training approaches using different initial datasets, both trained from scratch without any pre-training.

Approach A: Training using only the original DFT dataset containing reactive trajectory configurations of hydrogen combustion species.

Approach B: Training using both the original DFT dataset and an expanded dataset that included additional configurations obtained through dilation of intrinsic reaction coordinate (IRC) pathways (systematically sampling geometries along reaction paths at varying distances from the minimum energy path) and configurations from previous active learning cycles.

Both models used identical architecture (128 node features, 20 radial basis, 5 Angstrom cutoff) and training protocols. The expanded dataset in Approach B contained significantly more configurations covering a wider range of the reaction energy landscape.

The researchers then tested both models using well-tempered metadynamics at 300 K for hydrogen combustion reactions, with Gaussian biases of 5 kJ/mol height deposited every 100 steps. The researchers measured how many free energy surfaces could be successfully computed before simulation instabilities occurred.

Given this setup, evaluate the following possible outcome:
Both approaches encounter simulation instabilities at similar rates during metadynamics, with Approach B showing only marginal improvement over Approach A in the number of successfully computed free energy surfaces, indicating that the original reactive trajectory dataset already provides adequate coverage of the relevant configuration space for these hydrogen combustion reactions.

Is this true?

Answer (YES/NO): NO